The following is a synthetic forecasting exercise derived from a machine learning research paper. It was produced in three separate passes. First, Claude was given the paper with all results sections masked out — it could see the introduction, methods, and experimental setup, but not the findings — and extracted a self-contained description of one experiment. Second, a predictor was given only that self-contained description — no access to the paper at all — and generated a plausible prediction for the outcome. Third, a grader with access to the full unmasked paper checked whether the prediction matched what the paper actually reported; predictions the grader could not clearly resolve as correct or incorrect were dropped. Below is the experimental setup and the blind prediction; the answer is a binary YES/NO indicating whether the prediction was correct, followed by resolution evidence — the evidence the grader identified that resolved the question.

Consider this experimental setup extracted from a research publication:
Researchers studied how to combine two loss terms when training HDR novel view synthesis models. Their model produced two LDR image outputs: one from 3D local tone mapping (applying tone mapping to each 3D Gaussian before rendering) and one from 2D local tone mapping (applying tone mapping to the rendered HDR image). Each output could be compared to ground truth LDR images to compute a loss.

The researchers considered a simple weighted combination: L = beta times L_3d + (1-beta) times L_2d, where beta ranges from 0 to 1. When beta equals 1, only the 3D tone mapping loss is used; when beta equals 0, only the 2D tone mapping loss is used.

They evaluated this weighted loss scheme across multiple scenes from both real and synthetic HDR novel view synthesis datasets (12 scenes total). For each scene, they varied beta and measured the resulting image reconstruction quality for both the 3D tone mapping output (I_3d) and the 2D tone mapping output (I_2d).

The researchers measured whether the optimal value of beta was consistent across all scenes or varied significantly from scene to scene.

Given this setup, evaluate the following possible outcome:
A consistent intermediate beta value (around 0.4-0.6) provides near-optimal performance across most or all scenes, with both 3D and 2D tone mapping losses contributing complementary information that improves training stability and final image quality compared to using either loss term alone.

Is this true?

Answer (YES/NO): NO